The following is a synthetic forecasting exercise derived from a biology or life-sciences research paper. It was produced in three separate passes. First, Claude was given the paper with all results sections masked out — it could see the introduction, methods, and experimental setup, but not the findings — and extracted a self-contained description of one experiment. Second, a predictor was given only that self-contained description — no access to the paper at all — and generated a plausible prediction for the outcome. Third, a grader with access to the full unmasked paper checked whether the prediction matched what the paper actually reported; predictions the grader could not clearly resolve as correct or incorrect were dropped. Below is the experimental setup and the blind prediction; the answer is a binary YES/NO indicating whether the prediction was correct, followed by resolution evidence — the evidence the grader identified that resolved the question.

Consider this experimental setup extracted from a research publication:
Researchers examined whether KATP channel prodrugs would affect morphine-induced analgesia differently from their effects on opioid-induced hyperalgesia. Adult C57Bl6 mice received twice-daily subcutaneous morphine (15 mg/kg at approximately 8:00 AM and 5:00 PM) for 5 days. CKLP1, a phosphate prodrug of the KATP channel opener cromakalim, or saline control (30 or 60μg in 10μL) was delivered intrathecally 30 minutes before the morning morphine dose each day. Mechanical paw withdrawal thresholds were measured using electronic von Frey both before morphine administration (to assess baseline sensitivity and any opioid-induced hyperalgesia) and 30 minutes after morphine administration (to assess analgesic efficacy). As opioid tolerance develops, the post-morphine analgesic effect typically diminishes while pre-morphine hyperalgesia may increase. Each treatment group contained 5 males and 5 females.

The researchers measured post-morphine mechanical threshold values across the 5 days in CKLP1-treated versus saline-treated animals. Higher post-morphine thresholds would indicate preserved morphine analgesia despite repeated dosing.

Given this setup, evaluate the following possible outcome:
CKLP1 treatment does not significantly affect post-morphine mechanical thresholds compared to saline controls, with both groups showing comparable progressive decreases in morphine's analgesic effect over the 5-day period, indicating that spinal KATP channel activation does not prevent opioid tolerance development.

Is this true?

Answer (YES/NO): NO